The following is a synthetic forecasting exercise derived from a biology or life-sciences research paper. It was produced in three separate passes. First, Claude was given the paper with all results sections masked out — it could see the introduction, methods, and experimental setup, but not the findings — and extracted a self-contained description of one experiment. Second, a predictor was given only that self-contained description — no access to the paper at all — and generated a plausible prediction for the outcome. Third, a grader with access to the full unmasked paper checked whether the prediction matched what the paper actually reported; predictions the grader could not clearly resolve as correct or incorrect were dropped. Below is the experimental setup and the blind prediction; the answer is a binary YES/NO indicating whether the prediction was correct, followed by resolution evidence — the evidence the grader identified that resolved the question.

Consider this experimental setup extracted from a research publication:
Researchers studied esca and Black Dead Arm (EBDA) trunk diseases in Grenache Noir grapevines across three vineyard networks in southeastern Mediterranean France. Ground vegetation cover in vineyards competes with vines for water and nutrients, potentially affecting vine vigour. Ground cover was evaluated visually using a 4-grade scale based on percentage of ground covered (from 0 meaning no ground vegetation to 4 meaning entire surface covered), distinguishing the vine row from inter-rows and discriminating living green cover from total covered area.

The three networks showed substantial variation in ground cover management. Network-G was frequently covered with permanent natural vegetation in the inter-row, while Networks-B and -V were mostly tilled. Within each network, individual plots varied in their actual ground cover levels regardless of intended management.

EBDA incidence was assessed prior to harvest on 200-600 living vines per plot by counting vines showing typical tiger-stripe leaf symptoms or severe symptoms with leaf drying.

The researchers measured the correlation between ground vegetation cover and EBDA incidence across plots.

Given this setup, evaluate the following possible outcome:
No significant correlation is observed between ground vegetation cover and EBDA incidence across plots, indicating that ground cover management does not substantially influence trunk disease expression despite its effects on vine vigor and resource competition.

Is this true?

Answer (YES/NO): NO